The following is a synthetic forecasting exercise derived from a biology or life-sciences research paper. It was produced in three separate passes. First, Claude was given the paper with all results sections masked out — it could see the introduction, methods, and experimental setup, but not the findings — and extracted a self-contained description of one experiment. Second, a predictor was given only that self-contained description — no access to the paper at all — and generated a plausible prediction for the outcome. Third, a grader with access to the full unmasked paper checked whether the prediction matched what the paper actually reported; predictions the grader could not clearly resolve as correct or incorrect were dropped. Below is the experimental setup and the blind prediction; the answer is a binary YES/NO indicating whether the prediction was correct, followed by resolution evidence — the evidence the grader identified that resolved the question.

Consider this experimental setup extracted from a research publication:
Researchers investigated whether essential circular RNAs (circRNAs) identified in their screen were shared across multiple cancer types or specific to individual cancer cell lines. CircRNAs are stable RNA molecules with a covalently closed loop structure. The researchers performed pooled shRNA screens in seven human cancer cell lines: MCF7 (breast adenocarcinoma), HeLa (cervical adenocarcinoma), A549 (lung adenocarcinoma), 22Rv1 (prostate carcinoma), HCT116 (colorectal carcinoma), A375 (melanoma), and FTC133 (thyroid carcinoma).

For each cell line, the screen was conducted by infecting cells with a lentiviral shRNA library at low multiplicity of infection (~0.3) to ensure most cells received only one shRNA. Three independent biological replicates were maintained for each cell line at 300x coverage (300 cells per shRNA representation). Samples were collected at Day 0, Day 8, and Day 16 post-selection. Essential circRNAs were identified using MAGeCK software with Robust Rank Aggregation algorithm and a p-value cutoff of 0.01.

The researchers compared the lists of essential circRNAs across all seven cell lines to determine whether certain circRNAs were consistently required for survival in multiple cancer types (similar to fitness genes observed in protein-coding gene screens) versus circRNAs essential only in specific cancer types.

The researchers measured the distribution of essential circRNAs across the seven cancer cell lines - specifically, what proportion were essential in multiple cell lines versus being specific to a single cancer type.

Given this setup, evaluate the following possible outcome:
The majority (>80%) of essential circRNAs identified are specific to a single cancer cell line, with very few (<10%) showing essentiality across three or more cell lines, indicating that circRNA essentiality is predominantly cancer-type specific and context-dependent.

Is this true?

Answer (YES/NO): NO